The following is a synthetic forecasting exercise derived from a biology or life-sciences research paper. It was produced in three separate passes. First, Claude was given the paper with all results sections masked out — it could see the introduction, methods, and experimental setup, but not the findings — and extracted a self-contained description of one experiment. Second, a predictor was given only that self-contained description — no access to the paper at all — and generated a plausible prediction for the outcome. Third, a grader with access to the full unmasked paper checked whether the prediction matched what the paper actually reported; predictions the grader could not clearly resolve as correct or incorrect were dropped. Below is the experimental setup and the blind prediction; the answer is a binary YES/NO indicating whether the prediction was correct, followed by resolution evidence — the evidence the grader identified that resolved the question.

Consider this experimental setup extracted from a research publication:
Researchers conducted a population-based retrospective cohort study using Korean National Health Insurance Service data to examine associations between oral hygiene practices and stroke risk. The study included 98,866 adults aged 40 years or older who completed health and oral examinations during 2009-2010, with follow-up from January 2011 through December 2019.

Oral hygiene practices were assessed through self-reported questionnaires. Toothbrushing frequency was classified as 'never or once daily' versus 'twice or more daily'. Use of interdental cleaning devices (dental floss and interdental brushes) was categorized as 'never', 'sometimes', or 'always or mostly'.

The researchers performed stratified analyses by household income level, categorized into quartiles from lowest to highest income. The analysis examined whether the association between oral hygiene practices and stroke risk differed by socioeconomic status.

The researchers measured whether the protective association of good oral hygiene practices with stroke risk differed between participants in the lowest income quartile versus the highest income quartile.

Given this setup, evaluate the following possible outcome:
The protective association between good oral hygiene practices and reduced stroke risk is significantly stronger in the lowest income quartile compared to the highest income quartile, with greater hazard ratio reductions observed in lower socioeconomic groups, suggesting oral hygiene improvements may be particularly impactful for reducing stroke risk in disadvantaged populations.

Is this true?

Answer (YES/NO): NO